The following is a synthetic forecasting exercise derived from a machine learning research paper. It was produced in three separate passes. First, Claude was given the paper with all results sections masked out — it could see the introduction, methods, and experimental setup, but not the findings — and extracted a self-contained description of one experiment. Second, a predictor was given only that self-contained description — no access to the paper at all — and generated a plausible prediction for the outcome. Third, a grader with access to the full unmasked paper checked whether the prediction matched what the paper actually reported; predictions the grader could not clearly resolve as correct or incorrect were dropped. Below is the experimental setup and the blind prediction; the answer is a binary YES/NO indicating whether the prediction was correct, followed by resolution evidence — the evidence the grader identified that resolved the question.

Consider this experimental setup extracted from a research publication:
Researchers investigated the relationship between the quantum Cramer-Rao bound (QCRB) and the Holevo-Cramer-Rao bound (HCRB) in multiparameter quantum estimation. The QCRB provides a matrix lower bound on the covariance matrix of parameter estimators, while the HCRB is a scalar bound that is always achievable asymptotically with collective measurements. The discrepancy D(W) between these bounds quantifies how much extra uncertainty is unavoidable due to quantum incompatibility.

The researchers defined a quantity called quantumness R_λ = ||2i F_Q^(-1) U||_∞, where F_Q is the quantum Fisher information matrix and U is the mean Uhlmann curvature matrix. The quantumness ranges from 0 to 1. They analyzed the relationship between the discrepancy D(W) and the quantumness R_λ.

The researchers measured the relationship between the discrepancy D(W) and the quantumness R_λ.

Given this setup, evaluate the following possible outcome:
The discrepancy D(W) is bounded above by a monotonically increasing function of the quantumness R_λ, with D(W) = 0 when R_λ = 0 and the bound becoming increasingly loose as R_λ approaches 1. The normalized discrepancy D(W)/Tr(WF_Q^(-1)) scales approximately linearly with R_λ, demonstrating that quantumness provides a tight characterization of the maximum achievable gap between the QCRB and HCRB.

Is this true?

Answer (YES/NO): NO